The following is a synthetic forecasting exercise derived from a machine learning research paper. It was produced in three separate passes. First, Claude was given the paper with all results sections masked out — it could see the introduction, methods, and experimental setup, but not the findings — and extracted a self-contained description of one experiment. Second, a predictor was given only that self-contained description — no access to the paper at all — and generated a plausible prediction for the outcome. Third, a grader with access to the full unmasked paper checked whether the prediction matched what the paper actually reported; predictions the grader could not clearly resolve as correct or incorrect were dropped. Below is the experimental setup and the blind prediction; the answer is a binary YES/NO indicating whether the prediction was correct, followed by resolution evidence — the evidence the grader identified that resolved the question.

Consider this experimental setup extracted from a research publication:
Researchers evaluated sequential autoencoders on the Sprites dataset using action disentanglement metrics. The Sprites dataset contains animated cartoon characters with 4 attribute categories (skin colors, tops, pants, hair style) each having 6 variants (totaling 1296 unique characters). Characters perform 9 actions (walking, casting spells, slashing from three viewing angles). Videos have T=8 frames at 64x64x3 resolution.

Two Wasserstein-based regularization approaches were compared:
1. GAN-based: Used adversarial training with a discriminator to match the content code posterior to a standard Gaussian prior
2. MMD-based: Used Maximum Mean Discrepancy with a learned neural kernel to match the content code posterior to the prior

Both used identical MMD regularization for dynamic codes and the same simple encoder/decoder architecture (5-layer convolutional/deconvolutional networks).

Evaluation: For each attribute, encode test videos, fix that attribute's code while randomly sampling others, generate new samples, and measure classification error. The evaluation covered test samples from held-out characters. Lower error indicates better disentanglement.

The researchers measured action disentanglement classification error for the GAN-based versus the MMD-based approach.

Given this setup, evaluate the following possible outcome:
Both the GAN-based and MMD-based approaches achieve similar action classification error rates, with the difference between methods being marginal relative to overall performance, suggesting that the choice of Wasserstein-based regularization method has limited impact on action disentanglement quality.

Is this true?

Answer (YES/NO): NO